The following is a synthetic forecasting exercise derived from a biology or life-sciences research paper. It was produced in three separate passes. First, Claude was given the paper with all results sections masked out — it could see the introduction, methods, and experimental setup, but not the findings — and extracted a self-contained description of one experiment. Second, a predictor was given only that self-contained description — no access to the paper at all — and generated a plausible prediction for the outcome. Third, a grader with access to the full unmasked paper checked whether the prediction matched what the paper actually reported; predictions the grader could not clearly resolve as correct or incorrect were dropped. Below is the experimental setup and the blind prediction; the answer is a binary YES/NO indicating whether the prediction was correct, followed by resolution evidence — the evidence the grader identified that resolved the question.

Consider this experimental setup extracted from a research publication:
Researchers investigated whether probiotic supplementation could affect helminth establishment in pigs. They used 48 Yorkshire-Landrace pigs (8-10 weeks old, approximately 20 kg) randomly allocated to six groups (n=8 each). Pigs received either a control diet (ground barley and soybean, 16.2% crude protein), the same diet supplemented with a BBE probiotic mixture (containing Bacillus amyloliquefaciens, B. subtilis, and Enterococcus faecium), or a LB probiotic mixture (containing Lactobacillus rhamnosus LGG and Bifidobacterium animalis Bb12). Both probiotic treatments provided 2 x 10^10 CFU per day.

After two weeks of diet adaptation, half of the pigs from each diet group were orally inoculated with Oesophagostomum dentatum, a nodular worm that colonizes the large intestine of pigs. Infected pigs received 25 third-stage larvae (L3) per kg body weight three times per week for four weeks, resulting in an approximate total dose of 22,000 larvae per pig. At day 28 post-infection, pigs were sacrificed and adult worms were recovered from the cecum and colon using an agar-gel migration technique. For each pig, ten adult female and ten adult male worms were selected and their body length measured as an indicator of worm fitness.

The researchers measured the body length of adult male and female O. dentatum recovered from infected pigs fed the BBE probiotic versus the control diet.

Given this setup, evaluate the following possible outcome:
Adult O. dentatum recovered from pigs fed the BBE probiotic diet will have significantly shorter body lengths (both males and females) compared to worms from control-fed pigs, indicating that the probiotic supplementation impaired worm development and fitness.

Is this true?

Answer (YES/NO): NO